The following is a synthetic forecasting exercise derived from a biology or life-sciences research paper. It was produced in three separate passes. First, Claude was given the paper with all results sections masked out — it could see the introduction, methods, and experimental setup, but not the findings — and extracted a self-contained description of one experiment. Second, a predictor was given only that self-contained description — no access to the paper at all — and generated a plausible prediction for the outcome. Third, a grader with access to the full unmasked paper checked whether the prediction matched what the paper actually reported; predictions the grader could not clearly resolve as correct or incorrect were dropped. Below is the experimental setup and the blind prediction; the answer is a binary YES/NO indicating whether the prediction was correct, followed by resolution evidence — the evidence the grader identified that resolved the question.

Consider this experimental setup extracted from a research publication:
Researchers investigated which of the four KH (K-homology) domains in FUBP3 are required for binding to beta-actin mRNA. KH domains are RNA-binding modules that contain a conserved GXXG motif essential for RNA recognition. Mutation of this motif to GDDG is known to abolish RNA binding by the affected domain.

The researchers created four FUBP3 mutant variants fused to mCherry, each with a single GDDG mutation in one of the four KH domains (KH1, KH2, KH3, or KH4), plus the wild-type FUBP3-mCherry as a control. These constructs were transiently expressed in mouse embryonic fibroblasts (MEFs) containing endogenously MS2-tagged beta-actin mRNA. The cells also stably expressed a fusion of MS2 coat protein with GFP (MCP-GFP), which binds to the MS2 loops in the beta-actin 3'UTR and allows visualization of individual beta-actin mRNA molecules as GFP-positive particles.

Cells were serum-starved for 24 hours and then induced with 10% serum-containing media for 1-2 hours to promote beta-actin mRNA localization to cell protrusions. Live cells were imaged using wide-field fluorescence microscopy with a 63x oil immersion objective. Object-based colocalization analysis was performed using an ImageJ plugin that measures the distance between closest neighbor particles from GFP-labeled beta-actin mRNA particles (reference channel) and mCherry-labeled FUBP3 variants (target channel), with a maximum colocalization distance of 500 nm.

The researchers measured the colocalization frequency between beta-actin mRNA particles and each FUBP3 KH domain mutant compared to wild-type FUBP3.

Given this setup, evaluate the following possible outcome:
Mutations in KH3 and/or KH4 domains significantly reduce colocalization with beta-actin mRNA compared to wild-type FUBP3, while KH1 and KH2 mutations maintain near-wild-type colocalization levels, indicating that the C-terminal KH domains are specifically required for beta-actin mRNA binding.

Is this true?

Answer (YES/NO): NO